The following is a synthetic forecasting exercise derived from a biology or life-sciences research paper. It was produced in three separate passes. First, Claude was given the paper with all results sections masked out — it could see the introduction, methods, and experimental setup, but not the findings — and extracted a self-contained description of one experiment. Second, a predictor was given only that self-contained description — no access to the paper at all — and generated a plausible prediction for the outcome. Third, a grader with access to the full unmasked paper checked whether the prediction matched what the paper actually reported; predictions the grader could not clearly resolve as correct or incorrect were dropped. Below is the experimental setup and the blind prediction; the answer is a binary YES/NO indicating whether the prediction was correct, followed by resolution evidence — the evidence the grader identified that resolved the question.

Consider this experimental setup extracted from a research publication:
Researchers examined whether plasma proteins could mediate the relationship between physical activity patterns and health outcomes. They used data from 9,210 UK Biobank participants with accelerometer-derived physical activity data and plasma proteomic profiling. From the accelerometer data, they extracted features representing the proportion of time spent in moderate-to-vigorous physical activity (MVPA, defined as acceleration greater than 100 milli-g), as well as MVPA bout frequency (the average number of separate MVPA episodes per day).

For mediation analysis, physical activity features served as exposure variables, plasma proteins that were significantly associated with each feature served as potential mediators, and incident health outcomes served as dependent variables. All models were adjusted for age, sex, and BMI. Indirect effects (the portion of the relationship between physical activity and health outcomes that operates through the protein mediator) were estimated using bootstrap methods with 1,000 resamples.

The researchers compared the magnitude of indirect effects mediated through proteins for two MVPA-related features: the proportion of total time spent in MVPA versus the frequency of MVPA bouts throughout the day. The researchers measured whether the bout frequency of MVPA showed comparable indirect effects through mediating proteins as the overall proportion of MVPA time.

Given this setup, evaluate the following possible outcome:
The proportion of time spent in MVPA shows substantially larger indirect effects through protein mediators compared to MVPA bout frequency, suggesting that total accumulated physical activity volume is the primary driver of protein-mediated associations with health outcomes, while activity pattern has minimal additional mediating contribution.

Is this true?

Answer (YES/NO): NO